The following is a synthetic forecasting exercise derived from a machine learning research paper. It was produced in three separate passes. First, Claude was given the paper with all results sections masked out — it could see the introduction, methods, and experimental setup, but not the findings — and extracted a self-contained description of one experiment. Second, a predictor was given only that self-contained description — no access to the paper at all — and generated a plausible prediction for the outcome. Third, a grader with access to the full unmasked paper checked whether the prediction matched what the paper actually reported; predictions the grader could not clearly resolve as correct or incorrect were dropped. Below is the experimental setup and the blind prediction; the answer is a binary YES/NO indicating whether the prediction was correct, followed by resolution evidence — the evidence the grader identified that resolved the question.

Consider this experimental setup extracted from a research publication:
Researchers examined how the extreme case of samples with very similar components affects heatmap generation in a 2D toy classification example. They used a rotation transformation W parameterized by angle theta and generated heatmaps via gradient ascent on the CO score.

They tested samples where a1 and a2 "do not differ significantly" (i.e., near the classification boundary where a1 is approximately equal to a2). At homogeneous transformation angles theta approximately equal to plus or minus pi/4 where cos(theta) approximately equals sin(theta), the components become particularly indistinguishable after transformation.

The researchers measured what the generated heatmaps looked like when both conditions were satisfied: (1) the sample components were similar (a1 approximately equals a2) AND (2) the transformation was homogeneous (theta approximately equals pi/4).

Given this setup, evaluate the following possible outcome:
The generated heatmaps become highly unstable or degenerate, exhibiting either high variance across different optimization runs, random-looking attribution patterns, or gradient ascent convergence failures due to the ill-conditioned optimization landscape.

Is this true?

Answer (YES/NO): NO